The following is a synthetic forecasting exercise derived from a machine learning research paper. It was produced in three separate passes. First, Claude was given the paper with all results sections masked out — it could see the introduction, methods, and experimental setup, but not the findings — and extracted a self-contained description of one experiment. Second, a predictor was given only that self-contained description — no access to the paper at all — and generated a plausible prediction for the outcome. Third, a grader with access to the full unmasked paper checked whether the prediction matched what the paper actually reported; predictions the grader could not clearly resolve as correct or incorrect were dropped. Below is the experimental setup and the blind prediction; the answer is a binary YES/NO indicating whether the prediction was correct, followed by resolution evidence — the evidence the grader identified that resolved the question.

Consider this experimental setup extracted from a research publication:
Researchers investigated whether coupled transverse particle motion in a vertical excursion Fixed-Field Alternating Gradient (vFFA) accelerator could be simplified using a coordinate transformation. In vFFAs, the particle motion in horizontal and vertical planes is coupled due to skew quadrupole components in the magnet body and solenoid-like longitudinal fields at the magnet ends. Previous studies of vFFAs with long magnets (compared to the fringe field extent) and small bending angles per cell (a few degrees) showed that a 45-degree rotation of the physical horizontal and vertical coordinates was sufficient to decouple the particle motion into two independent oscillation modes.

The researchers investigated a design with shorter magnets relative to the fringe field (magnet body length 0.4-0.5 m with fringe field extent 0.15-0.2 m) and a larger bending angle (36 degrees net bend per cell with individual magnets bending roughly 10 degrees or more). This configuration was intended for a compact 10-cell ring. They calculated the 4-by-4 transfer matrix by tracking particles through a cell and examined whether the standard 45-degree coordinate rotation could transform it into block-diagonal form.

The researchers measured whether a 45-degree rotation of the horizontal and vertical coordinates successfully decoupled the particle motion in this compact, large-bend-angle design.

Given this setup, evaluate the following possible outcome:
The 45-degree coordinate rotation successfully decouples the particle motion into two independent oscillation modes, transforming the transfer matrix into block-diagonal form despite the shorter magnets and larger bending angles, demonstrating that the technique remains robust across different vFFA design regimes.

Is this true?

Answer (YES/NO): NO